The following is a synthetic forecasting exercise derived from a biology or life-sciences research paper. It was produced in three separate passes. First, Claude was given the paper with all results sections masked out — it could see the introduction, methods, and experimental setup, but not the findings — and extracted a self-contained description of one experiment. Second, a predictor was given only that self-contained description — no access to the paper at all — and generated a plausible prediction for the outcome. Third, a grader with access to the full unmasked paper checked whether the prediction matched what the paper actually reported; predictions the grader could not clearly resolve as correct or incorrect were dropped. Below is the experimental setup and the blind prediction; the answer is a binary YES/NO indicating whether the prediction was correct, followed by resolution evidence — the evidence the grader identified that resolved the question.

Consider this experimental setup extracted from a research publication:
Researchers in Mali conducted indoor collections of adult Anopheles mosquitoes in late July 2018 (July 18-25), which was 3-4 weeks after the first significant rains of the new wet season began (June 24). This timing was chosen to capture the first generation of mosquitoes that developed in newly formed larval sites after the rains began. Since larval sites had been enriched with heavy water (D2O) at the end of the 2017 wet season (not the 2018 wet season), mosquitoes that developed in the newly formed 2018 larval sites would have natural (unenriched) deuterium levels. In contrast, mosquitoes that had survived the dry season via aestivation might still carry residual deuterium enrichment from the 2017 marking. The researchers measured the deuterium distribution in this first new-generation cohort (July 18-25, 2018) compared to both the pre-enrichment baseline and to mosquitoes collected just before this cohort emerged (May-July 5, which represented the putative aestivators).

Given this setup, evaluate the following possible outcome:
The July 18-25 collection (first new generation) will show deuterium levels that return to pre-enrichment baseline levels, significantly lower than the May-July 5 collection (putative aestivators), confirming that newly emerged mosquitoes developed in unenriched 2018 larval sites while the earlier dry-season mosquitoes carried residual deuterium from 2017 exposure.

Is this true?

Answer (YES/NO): YES